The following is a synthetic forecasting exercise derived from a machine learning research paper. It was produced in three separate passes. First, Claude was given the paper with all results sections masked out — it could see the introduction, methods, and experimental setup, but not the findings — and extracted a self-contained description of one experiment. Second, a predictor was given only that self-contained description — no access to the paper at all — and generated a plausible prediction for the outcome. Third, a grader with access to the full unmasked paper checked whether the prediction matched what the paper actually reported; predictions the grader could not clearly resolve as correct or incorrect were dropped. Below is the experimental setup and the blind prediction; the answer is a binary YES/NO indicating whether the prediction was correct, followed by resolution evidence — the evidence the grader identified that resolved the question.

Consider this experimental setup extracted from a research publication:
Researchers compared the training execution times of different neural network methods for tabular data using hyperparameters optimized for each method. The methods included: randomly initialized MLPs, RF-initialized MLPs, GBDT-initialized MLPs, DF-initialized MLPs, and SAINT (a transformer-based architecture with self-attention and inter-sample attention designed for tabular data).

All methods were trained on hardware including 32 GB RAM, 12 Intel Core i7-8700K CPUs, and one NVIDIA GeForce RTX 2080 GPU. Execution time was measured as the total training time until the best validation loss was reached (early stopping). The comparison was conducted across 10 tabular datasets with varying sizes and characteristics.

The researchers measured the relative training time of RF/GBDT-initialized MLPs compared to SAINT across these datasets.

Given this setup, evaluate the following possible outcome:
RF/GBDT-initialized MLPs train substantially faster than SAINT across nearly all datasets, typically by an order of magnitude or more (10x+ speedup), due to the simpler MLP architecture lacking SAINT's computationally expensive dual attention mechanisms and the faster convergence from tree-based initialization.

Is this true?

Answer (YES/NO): NO